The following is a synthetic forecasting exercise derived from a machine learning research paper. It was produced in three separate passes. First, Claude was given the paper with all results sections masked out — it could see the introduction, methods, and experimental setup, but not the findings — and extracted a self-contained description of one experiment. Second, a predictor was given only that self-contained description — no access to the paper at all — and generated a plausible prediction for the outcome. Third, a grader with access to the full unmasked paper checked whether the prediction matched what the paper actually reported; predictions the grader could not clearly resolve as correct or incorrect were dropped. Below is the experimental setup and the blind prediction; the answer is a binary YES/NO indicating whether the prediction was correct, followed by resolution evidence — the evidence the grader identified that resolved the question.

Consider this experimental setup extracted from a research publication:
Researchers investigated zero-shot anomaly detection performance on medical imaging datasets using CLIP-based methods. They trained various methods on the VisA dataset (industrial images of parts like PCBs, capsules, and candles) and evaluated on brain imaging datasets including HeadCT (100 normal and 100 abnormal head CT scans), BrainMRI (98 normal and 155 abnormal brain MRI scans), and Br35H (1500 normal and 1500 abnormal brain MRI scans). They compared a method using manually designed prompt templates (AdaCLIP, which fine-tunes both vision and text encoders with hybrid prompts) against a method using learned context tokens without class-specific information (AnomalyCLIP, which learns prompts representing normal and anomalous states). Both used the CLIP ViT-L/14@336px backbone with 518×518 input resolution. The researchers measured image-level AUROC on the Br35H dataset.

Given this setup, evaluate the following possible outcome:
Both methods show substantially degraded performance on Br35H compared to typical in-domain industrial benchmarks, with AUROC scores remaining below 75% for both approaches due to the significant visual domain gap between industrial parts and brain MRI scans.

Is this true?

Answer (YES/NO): NO